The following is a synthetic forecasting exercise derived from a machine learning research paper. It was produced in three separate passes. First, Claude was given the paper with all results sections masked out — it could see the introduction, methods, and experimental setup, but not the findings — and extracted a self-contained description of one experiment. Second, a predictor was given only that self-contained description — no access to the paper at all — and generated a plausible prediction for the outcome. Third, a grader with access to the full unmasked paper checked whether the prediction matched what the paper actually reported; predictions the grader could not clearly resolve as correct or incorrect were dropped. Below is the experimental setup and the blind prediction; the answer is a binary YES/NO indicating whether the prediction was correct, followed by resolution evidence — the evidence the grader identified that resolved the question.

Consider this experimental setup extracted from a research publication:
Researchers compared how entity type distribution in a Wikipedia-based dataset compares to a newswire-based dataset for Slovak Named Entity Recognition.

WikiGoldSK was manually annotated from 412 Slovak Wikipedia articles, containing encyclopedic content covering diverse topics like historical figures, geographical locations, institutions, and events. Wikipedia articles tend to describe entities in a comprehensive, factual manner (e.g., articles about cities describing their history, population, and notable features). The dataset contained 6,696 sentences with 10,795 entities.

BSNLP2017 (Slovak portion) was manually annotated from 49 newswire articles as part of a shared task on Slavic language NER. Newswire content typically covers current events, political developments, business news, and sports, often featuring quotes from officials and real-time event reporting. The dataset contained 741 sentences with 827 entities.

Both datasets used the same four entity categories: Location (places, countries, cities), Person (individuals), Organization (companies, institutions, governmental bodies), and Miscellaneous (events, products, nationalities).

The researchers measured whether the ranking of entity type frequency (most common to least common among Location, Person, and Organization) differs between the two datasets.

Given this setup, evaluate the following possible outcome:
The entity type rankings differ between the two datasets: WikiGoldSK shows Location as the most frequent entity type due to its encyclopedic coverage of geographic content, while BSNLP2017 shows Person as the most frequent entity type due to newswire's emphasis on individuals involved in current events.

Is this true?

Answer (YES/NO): NO